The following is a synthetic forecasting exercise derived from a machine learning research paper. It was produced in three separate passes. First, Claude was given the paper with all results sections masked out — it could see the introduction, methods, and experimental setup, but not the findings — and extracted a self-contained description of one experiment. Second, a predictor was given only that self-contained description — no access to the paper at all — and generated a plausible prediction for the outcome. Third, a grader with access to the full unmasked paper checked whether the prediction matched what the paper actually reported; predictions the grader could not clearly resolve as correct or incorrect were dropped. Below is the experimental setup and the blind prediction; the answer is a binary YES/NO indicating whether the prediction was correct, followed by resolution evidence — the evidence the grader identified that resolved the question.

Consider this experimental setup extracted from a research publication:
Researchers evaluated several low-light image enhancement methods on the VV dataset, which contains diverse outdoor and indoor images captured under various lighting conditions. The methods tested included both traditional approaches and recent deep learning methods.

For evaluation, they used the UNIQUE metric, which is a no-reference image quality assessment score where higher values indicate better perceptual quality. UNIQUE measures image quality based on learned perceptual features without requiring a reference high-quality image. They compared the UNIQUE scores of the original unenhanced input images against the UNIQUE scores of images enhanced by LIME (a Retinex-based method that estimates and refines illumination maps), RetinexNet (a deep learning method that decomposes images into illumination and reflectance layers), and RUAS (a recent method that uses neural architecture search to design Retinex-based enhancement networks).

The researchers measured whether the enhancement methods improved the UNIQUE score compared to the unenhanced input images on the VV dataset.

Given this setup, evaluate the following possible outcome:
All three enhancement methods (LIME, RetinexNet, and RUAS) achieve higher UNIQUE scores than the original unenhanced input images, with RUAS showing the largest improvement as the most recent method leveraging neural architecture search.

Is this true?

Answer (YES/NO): NO